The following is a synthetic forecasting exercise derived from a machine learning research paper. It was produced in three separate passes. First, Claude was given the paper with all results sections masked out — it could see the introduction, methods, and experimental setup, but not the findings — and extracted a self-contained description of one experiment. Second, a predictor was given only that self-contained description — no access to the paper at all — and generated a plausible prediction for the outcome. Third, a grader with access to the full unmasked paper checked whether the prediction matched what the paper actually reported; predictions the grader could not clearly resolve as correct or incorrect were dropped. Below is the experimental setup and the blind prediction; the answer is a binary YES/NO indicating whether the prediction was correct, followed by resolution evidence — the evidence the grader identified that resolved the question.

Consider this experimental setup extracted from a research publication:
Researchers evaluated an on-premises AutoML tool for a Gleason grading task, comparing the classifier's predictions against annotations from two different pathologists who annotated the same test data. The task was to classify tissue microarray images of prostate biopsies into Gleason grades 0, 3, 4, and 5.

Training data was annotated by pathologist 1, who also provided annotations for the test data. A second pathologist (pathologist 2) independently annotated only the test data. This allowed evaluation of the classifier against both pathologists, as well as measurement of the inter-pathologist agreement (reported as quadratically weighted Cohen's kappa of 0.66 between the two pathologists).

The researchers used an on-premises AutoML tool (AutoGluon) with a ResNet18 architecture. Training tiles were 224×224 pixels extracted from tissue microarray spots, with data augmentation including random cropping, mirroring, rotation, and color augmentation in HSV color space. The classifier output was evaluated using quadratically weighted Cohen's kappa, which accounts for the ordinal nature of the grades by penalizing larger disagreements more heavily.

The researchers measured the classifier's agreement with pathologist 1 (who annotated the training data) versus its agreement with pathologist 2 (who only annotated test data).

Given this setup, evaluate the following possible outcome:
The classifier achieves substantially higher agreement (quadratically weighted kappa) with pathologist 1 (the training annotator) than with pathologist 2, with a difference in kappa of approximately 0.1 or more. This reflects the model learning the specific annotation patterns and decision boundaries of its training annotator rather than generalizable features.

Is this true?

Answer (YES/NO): NO